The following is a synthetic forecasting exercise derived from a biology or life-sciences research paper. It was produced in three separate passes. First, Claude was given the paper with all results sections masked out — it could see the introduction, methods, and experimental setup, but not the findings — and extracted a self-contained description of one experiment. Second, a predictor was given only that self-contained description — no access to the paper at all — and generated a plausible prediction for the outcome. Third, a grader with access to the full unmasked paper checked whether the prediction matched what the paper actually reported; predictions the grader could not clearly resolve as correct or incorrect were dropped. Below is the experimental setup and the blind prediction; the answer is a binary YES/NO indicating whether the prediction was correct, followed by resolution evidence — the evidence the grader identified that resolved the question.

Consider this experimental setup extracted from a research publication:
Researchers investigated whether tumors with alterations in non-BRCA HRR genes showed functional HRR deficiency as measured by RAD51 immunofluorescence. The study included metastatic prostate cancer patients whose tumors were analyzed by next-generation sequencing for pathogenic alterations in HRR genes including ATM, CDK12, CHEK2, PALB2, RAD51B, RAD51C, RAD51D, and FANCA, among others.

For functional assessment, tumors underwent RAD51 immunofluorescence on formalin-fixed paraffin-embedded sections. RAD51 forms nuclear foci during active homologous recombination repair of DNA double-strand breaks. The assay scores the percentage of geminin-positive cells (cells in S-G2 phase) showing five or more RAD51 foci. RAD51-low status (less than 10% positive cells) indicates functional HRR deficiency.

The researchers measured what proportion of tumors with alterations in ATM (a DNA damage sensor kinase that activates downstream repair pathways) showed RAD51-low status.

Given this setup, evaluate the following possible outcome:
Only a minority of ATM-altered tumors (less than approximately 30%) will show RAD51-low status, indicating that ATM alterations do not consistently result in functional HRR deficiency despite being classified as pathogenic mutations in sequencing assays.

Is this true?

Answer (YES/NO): YES